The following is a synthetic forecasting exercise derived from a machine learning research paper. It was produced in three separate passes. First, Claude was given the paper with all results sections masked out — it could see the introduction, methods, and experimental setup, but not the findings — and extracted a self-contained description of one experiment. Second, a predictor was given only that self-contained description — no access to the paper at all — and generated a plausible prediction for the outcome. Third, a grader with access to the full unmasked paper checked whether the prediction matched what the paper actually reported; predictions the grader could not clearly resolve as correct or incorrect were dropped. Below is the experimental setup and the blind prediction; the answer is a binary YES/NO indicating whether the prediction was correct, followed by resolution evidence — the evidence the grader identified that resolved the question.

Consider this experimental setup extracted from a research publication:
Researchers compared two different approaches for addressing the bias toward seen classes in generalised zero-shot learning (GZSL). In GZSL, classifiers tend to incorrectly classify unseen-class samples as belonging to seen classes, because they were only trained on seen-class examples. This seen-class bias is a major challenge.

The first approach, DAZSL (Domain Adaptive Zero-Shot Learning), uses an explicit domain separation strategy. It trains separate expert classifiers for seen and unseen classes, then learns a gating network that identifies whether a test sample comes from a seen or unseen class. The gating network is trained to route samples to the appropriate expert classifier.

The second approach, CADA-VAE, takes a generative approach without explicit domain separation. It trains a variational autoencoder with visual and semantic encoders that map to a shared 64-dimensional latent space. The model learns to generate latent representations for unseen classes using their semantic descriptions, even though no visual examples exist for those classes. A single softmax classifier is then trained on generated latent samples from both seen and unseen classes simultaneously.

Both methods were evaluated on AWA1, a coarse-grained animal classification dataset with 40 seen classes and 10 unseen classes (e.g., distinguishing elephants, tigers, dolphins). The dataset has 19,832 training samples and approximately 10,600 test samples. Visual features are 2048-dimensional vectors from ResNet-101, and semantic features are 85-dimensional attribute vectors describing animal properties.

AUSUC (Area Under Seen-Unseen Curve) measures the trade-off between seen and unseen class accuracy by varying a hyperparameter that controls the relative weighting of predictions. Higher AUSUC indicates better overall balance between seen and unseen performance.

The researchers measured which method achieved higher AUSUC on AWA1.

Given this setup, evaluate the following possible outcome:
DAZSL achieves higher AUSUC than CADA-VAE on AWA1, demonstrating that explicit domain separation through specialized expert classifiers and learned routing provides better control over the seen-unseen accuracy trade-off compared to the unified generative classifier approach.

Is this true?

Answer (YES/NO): YES